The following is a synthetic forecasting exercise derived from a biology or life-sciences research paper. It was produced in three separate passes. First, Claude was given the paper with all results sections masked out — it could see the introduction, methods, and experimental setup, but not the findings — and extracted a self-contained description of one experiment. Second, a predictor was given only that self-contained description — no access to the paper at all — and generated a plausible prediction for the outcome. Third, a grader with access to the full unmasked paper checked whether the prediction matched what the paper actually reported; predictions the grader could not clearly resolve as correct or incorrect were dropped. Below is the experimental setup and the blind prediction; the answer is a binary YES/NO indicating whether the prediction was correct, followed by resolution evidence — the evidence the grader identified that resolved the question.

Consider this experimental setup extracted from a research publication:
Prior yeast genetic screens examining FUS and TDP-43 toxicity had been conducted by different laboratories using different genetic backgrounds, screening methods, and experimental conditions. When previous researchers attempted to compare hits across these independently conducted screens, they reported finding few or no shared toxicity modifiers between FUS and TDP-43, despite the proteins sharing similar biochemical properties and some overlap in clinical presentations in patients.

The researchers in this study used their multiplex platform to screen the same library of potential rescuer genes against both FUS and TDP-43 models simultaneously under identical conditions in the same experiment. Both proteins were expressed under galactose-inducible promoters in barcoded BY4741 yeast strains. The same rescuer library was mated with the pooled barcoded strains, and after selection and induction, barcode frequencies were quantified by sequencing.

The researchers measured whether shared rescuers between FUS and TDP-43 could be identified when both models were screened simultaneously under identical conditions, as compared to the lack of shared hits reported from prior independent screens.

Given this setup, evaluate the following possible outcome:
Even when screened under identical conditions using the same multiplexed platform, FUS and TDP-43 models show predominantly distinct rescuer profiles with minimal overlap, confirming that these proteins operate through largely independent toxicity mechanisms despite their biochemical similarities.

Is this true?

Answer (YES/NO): NO